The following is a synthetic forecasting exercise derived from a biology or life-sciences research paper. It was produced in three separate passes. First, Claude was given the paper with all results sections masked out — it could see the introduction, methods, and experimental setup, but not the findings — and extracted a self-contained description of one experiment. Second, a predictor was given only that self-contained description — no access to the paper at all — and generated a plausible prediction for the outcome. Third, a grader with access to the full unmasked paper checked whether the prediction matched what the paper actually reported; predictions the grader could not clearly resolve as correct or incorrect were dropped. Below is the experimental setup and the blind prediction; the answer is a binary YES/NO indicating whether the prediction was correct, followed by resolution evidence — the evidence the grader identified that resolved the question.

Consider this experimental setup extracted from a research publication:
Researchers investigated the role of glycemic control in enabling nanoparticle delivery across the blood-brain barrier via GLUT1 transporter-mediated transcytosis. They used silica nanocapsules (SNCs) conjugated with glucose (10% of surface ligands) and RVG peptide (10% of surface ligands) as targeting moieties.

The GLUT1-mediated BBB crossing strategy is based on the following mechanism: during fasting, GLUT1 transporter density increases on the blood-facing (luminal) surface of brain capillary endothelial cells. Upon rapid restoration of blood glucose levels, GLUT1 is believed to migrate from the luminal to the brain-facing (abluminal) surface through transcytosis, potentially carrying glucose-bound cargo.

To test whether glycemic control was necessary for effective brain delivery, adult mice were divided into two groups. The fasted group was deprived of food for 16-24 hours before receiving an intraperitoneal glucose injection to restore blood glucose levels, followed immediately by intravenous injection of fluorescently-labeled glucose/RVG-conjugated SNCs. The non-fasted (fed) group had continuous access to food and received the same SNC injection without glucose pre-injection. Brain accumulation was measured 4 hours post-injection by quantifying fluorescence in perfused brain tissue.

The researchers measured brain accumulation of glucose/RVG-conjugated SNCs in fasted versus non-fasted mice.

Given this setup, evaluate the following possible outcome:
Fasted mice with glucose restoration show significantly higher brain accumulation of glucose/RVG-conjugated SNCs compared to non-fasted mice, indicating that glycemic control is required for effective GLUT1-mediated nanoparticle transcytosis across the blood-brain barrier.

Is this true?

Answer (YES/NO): YES